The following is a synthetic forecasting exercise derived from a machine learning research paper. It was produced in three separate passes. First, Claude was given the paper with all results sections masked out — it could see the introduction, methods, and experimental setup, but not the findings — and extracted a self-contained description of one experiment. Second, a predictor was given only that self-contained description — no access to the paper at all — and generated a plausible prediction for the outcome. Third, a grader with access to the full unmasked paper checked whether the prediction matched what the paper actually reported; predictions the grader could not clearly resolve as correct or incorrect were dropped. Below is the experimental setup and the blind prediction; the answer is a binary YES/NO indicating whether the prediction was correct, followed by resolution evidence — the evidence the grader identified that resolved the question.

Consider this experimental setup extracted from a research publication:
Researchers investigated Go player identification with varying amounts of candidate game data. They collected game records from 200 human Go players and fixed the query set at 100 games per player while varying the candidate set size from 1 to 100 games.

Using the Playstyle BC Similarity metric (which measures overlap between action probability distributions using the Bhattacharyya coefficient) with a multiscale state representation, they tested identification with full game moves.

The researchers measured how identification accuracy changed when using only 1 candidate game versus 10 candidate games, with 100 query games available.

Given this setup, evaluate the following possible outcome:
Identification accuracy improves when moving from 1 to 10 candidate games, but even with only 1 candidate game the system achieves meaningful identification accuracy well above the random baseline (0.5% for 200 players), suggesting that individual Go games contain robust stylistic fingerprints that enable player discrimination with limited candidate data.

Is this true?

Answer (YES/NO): YES